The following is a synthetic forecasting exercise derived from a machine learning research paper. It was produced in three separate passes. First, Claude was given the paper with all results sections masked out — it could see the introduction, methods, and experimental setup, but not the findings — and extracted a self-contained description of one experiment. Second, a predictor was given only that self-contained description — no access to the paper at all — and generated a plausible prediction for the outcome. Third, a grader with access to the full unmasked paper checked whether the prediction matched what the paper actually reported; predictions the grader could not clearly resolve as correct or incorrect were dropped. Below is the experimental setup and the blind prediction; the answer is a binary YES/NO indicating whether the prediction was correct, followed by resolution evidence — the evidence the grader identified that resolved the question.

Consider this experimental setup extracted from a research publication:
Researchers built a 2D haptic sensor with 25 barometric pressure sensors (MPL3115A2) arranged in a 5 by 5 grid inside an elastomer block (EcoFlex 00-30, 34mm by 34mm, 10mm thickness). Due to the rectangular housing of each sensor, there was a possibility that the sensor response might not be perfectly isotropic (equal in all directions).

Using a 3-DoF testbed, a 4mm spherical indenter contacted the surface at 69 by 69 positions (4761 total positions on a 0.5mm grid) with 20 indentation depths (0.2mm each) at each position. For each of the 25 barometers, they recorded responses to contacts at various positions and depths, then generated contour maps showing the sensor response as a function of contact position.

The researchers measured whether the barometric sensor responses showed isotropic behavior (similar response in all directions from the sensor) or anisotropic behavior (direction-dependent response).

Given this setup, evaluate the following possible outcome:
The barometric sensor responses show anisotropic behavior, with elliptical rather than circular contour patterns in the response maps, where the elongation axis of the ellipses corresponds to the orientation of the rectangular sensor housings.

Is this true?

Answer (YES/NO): NO